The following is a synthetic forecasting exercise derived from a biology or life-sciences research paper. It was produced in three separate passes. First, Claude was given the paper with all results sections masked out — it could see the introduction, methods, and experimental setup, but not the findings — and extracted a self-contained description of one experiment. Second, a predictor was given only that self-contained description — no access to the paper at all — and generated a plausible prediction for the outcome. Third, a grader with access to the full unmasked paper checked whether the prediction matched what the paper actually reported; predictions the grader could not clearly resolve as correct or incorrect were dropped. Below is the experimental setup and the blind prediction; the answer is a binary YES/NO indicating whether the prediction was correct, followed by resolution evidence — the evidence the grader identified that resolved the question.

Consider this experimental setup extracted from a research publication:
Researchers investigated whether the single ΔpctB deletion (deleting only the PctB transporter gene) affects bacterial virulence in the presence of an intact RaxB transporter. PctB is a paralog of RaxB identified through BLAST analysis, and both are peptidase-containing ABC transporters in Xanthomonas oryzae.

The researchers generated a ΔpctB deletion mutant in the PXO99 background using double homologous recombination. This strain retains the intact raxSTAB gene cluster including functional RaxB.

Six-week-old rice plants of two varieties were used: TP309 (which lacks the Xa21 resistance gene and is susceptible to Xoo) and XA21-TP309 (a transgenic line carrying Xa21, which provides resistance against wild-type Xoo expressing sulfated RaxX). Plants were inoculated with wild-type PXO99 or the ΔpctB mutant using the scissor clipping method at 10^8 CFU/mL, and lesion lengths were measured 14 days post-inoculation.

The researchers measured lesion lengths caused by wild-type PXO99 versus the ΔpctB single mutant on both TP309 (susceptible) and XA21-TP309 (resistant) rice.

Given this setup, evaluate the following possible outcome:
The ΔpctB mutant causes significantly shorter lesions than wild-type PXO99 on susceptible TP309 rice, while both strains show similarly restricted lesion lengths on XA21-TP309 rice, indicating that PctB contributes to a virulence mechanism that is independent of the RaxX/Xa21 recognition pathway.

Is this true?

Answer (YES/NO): NO